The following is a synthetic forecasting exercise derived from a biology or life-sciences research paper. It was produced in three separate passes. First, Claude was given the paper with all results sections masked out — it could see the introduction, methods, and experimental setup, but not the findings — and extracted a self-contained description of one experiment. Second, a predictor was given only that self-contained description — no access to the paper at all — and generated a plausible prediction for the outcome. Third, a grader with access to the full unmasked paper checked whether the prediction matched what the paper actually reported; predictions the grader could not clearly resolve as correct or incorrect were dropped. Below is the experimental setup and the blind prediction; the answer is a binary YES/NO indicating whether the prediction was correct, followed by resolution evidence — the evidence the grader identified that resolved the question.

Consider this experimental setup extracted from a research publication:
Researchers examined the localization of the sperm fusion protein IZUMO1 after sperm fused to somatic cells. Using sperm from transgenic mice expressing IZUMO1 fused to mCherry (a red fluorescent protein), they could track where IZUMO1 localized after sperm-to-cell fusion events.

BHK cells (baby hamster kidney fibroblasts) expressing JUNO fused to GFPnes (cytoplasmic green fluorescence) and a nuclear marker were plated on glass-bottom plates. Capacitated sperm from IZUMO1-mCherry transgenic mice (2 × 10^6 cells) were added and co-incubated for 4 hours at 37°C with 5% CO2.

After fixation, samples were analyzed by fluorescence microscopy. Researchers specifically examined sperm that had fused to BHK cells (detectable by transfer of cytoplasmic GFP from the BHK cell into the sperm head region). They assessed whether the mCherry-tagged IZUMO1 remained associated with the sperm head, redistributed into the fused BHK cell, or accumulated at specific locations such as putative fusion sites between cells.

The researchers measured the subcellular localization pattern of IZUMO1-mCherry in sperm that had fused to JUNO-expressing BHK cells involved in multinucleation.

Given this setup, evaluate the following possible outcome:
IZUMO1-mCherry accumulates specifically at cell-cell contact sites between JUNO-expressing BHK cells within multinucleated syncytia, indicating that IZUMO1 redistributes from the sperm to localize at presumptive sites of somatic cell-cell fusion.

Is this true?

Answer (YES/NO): NO